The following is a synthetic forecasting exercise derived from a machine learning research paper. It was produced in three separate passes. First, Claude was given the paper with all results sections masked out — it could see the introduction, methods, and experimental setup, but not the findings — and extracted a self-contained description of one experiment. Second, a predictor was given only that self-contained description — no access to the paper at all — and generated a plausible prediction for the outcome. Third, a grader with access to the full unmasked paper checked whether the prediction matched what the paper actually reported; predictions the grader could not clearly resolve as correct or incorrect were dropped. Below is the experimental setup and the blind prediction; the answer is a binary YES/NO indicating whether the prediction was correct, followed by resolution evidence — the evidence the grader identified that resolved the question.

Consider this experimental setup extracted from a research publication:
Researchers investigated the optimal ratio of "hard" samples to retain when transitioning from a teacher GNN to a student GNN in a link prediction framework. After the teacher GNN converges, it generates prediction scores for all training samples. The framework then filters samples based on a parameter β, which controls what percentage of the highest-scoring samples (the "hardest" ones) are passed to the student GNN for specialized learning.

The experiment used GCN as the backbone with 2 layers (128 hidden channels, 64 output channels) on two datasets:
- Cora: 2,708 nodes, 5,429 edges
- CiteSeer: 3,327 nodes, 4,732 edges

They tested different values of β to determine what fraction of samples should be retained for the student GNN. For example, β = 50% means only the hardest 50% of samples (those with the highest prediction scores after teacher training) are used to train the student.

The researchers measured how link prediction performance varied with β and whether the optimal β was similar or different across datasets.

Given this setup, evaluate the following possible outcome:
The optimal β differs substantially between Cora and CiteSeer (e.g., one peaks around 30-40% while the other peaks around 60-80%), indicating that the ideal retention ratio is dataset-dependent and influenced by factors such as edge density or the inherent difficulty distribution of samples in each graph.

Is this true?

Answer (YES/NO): NO